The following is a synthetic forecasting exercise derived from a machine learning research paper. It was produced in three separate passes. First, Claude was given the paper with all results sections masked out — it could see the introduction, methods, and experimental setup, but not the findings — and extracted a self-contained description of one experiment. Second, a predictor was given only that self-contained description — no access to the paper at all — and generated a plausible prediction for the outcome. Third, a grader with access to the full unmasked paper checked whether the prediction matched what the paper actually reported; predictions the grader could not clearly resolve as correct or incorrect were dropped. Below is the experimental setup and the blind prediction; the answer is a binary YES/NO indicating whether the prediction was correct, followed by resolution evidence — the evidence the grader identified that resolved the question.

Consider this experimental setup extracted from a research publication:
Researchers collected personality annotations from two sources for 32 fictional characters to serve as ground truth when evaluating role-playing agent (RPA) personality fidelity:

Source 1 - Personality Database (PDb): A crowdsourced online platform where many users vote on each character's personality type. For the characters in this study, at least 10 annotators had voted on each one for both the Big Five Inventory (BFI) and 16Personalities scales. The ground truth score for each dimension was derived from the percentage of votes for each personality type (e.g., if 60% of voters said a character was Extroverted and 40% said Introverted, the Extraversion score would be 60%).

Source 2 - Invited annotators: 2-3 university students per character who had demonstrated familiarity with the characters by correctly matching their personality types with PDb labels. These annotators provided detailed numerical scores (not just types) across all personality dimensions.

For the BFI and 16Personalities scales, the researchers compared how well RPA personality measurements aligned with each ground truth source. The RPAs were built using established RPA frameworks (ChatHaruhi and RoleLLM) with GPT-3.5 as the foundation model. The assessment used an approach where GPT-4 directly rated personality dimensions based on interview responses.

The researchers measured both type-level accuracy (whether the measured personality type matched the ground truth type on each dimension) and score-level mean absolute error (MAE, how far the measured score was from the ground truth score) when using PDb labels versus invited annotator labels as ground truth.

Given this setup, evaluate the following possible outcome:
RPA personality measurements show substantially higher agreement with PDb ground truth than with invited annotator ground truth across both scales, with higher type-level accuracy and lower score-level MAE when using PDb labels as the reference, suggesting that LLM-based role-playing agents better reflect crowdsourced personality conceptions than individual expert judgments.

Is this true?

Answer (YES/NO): NO